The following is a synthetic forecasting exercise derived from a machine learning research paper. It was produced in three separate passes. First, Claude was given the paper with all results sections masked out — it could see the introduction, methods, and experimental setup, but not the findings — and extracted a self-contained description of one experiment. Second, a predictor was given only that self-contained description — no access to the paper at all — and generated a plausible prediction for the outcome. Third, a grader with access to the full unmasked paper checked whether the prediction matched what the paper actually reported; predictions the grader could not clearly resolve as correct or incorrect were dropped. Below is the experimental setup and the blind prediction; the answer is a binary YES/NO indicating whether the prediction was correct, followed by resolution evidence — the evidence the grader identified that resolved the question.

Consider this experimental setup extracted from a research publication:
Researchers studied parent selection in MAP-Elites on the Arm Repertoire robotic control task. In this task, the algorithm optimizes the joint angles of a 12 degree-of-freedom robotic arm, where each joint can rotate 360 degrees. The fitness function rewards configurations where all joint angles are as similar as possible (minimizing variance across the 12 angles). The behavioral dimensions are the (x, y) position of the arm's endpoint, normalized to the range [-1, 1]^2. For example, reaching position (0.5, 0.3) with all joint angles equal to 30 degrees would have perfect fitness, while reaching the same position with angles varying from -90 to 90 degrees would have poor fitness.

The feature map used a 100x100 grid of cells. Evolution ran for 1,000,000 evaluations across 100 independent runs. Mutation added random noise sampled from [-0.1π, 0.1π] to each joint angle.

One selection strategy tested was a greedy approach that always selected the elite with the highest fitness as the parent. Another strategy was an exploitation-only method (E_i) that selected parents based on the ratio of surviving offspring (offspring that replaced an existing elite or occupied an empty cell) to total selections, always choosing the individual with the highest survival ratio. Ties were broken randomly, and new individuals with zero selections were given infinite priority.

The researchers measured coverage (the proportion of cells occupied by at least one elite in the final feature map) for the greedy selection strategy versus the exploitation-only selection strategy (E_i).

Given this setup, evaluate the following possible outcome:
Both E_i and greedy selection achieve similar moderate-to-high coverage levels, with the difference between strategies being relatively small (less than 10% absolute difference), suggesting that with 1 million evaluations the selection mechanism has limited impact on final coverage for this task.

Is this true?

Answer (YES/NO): NO